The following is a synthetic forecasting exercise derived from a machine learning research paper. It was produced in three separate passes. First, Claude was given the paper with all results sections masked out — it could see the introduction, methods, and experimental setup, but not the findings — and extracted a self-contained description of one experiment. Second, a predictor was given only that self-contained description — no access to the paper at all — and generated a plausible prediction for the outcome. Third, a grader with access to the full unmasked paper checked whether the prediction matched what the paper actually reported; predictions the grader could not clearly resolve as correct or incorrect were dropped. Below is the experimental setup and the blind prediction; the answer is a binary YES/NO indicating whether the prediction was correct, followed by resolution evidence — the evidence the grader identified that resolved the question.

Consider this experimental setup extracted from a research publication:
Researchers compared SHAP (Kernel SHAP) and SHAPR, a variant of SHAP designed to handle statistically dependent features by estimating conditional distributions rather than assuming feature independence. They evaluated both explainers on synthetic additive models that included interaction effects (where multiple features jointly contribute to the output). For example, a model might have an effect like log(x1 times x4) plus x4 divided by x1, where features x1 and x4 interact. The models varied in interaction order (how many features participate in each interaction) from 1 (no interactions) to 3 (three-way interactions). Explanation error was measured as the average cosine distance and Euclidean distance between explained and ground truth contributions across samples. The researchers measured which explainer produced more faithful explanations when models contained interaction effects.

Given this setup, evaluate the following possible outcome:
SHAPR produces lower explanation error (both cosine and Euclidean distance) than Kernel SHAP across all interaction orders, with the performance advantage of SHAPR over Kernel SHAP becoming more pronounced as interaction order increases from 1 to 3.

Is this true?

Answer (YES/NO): NO